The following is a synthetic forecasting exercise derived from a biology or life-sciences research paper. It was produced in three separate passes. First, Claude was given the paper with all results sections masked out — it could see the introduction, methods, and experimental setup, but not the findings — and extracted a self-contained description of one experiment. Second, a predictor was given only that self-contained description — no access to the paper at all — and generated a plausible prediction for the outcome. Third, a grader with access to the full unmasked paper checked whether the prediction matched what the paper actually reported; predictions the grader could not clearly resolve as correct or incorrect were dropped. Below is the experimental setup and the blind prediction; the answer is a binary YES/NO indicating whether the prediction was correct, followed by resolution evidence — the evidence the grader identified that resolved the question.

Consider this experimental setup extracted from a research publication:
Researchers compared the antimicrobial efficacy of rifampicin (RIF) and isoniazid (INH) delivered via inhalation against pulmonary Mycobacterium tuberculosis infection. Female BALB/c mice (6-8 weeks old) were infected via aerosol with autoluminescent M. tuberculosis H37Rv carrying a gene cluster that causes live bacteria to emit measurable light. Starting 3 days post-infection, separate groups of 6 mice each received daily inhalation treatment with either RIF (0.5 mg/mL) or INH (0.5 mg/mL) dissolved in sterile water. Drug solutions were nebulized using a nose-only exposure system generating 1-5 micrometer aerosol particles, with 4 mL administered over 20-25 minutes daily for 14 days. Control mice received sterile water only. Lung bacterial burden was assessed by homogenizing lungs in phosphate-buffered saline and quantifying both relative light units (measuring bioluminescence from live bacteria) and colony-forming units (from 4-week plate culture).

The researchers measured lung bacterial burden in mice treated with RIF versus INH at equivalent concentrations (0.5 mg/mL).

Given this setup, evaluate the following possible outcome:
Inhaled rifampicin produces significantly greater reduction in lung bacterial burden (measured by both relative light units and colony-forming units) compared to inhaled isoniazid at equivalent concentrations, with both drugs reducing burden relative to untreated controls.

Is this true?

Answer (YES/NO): NO